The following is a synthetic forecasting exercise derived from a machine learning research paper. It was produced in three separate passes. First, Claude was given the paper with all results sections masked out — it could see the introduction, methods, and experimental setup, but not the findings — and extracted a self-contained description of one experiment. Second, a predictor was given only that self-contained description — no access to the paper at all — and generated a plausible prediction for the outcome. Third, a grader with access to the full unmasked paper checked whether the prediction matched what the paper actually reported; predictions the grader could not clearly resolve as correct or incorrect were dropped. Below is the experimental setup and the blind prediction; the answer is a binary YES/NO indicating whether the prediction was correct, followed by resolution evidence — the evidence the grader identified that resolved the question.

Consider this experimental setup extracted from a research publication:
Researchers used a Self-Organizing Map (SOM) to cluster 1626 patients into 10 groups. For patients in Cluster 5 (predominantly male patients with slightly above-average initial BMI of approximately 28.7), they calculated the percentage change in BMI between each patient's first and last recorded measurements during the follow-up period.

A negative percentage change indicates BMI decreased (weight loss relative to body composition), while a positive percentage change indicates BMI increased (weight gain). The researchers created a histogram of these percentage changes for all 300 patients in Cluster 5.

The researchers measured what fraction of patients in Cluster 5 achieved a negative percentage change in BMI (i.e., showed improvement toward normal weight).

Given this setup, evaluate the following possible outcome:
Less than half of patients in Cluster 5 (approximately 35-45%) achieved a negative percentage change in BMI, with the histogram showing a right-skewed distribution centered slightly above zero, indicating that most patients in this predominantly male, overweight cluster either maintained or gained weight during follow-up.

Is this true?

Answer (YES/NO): NO